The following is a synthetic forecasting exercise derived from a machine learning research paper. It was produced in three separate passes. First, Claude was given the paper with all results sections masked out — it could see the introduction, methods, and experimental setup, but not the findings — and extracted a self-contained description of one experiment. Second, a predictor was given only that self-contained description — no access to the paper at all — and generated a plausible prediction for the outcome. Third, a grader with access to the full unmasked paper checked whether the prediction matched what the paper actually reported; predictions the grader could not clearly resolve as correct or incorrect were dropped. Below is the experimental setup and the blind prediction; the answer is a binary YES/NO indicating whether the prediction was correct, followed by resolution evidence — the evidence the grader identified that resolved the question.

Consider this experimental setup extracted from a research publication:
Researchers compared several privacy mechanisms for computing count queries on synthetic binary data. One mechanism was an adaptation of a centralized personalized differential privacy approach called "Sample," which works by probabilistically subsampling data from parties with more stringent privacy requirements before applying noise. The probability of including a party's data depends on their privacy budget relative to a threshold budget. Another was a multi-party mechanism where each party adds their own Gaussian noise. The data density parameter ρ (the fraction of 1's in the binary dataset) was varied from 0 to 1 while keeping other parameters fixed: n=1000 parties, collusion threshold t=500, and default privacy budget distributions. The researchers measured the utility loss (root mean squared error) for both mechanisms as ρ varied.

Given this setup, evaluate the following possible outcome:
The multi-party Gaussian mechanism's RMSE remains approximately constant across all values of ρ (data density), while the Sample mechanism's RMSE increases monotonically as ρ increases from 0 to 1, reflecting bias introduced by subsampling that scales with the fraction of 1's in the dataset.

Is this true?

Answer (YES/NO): YES